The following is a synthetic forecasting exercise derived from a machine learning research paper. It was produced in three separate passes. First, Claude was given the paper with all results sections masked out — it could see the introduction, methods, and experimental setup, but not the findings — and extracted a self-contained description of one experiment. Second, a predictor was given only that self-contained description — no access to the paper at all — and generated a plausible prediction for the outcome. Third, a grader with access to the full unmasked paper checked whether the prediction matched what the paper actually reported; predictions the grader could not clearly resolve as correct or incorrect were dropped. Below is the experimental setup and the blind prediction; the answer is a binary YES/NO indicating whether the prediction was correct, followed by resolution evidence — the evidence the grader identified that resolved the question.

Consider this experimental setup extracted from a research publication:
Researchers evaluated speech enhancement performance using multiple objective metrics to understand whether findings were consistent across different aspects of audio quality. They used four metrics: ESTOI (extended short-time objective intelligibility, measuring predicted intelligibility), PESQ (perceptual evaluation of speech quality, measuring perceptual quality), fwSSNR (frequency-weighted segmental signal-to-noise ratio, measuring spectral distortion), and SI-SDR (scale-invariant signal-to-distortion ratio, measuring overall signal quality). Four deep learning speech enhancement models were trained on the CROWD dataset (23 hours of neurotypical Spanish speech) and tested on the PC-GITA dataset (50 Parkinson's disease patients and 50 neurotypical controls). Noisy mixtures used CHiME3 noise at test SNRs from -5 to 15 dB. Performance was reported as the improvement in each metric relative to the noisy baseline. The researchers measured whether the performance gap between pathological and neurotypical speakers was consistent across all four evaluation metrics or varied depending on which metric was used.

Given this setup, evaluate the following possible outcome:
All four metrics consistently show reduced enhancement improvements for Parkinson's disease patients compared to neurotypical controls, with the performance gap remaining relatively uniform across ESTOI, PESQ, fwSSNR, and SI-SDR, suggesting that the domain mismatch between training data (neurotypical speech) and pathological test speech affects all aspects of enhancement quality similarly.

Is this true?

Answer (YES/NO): NO